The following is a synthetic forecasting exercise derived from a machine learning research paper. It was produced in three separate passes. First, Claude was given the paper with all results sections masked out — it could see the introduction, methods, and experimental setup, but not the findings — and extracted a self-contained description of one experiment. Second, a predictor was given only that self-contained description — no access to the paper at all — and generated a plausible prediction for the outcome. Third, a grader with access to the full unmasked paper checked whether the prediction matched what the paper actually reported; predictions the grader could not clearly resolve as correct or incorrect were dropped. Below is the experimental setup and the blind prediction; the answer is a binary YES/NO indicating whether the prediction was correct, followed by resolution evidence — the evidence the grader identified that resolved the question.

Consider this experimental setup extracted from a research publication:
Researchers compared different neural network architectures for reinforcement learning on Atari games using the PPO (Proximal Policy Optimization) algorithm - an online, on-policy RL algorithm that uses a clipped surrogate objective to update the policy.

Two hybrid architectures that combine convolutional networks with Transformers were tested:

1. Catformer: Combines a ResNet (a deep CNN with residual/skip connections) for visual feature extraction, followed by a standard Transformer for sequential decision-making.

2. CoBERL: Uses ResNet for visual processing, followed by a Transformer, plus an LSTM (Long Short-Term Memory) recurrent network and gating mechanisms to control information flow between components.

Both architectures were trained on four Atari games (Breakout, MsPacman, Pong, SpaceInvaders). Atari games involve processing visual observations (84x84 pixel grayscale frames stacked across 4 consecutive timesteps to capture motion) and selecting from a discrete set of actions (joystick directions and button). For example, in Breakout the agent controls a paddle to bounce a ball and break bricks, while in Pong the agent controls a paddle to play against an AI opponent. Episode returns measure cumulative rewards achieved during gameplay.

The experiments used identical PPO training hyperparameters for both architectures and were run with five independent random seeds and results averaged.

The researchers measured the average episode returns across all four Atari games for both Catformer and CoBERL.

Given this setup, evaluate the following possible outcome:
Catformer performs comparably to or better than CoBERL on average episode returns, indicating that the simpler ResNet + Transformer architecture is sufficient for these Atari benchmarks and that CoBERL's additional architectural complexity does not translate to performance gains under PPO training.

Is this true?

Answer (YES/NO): NO